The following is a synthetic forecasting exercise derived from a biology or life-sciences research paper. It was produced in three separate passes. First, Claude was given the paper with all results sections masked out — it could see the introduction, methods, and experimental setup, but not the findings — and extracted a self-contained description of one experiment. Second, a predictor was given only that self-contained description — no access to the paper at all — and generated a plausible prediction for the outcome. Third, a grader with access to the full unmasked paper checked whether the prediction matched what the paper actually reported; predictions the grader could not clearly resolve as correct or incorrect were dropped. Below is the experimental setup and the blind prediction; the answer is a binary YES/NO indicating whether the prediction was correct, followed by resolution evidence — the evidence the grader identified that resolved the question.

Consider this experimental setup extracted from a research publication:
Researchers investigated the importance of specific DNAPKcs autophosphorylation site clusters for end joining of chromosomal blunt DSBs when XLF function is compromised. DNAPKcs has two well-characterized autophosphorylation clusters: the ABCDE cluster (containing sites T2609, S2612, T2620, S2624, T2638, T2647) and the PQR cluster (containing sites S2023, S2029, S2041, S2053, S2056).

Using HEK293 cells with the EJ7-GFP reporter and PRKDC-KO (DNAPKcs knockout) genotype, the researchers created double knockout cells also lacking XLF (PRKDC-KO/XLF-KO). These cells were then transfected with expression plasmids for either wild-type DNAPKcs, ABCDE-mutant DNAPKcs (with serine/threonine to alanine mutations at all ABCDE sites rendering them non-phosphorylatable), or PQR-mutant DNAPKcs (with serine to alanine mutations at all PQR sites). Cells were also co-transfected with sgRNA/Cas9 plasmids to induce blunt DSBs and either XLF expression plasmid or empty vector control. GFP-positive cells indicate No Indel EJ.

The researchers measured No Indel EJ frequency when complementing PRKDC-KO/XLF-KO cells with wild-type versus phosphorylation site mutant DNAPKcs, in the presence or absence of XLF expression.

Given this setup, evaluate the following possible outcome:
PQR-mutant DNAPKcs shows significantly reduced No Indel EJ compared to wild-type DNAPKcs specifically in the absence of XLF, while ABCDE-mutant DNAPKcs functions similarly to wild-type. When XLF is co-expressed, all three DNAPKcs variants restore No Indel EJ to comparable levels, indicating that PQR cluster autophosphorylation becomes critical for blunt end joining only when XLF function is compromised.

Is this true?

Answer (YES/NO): NO